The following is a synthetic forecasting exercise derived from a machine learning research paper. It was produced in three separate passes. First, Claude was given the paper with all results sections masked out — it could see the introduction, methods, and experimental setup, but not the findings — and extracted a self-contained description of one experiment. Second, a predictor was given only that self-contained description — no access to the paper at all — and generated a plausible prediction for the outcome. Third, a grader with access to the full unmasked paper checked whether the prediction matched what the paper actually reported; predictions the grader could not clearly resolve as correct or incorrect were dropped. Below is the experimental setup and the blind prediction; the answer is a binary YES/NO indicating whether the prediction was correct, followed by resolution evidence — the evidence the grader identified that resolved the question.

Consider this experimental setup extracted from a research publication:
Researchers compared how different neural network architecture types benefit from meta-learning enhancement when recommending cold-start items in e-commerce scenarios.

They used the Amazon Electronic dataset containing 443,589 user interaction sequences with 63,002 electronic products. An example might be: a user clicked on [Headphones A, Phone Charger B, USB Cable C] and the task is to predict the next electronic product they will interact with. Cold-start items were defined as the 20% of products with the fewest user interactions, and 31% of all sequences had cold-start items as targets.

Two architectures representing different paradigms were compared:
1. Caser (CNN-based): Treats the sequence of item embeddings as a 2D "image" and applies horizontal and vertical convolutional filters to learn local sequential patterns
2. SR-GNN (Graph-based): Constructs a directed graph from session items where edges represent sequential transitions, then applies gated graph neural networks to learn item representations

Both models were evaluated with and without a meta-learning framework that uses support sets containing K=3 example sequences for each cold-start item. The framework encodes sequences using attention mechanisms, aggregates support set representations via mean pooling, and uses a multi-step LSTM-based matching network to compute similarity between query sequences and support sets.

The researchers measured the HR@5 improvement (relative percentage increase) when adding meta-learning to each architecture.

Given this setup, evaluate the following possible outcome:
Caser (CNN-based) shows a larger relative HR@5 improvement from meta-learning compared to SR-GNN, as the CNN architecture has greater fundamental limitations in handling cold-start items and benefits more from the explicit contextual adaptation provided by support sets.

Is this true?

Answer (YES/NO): YES